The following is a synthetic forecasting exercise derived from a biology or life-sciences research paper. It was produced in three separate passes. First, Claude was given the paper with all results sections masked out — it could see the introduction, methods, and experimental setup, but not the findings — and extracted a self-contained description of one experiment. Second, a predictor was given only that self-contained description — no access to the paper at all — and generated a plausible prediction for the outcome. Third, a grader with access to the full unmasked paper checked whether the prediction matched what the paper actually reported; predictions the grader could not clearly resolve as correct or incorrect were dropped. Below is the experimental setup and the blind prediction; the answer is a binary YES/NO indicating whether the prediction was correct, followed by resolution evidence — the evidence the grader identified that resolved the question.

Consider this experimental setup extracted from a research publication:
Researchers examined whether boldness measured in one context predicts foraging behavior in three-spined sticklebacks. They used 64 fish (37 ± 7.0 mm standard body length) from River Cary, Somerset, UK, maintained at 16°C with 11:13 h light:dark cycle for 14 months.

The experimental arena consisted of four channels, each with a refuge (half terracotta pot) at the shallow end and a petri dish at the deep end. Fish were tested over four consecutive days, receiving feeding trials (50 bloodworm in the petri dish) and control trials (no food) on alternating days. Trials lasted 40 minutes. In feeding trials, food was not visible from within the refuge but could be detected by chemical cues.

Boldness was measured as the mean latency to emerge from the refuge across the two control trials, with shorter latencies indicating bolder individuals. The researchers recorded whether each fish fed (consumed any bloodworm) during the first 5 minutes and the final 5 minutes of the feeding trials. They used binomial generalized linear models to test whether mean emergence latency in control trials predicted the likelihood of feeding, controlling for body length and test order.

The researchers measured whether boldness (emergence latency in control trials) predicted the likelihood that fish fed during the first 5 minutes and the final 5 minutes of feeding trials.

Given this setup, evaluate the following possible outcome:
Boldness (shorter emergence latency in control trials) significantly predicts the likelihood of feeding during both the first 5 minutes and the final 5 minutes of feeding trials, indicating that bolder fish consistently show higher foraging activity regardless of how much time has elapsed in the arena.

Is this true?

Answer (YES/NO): NO